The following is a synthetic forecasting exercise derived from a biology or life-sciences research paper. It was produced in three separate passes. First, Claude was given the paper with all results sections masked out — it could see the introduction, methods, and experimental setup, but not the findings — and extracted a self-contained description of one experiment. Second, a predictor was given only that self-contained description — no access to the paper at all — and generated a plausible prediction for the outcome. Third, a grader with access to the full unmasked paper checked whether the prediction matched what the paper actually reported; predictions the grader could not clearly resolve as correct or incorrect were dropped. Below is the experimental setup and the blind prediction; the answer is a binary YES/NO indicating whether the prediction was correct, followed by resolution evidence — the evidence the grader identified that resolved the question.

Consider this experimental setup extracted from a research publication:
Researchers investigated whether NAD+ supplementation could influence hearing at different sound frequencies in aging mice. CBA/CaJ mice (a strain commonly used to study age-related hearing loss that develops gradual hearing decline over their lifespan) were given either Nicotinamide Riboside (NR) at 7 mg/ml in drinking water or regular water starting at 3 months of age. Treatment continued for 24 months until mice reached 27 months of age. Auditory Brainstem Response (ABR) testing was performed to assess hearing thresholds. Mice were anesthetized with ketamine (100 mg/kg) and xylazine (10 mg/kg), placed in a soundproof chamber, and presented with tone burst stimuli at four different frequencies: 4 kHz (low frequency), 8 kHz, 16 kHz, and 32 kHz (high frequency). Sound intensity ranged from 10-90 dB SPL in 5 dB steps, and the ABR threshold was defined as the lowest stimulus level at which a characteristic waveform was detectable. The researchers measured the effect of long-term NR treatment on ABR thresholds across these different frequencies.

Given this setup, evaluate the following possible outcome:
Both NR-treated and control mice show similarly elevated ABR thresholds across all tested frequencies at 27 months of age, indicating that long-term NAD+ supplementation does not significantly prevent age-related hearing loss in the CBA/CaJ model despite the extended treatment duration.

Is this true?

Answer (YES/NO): NO